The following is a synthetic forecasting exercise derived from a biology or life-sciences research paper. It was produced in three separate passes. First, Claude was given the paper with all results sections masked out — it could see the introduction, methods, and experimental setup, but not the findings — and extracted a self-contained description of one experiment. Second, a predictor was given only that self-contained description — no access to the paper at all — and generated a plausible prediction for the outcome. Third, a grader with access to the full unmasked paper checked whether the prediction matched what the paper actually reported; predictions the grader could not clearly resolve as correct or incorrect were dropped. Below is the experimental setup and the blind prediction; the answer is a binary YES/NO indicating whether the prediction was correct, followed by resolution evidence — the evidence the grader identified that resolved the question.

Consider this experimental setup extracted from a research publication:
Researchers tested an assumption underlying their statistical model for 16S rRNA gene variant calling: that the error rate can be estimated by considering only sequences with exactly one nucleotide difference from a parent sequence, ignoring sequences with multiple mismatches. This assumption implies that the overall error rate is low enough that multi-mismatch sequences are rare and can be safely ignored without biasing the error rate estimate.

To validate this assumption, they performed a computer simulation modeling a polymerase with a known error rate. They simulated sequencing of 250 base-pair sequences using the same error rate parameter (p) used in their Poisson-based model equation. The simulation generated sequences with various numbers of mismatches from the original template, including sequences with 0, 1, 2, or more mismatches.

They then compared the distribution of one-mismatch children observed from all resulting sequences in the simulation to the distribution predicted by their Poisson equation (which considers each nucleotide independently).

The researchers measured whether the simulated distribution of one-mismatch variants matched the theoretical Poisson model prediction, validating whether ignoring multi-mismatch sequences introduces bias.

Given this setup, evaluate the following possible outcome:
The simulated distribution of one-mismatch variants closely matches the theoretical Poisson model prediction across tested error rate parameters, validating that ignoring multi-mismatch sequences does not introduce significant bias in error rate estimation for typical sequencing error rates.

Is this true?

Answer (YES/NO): YES